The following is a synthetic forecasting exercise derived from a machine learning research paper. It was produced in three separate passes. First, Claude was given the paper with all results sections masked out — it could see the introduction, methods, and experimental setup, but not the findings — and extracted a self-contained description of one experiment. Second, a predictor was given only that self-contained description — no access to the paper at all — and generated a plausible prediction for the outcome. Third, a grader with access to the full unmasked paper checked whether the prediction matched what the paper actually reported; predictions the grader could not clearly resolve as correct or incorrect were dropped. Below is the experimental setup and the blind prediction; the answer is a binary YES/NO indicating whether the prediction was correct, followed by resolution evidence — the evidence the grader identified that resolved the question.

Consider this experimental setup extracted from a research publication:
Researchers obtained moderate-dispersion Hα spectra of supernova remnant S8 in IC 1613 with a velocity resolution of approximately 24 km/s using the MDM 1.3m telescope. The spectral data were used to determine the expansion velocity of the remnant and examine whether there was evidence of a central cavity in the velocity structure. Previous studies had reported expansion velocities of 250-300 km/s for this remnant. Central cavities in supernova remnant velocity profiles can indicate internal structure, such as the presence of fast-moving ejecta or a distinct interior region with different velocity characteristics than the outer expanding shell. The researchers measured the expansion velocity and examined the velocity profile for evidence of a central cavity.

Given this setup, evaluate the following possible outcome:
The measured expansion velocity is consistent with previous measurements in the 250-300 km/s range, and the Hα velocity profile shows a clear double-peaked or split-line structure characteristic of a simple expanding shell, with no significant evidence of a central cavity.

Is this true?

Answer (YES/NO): NO